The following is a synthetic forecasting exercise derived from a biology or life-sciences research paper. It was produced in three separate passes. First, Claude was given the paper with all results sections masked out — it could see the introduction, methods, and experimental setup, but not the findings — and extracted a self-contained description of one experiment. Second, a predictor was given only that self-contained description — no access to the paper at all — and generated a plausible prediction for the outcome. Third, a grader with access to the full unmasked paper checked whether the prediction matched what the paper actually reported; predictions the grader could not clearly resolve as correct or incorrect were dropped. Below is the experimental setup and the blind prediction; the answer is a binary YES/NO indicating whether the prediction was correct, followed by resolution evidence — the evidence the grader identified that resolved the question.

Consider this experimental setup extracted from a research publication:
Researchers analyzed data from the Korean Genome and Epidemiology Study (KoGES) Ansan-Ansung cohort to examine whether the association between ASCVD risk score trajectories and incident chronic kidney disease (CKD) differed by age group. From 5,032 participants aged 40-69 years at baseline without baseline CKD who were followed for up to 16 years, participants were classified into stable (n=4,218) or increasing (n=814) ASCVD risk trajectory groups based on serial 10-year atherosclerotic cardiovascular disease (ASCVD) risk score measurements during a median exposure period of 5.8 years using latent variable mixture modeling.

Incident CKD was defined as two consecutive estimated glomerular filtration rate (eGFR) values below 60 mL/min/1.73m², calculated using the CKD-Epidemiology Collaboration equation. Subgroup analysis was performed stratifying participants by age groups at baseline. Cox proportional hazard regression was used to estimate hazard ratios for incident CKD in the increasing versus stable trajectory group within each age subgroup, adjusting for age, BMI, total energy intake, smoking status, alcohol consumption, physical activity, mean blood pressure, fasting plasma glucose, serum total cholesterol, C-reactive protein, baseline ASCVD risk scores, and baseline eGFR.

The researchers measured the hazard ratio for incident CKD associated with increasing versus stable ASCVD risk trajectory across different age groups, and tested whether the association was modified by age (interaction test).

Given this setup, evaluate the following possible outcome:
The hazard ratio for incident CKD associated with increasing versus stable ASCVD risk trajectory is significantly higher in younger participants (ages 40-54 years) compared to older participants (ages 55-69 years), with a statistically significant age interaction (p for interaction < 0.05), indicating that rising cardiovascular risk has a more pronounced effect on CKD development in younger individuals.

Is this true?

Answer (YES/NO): NO